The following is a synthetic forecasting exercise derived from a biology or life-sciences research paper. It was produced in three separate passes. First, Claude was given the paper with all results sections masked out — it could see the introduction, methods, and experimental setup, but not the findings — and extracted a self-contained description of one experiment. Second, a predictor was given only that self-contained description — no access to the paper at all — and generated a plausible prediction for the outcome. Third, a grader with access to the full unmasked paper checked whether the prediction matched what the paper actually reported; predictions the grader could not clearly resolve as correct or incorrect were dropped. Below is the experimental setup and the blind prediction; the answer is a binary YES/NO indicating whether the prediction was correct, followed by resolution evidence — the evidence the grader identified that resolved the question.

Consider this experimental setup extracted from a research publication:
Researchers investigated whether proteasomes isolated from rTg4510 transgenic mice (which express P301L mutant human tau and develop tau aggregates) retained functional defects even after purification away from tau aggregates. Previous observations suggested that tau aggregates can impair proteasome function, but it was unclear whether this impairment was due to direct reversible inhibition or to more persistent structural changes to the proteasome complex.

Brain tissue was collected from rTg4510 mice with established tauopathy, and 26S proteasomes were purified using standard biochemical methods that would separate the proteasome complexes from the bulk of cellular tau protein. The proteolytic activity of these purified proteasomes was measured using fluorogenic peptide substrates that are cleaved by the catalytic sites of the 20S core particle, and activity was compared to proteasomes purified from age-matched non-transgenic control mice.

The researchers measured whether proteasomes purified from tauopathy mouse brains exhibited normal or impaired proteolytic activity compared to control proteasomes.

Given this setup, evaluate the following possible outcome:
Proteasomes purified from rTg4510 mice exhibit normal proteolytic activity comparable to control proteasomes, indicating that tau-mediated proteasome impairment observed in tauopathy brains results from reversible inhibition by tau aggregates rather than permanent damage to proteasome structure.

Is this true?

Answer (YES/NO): NO